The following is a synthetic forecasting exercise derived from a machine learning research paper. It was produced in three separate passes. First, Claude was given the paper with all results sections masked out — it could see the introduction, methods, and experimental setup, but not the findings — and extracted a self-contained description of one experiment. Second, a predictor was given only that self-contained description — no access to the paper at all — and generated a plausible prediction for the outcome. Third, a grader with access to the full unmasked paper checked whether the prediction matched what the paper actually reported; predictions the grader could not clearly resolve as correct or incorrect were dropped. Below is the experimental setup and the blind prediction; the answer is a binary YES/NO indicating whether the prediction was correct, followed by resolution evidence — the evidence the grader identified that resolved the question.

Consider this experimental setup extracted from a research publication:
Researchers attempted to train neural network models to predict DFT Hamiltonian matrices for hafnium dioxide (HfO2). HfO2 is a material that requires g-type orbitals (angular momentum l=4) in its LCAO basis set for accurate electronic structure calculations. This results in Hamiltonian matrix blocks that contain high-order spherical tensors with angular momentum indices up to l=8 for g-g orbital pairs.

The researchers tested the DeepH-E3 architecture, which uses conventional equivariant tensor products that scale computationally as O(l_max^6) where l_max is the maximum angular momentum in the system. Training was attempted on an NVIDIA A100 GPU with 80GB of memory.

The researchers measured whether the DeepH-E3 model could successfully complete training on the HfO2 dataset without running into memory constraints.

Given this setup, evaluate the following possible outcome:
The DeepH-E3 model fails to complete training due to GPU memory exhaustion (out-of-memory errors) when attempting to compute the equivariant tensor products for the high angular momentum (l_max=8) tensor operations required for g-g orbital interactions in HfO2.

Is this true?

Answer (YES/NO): YES